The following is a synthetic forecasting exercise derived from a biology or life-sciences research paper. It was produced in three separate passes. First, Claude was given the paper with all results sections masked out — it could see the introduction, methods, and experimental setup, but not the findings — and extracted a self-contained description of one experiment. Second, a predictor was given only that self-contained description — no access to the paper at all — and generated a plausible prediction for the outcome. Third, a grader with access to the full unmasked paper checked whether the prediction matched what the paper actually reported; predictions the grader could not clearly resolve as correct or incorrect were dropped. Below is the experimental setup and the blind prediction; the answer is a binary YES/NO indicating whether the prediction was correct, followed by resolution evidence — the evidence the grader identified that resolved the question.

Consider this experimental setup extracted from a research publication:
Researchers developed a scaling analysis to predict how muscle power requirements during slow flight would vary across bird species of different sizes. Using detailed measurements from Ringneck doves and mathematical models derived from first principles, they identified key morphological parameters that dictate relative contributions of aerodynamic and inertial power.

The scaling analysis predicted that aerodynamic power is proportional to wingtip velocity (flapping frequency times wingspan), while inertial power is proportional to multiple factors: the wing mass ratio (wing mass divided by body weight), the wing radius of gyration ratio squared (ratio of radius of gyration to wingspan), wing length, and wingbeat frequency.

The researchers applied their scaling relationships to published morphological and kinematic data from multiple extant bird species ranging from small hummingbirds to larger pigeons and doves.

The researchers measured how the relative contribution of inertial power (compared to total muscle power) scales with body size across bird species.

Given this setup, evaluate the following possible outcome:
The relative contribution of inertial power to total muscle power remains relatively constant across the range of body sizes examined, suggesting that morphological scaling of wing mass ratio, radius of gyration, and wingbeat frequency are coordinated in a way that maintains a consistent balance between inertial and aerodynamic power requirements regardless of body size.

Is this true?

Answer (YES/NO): NO